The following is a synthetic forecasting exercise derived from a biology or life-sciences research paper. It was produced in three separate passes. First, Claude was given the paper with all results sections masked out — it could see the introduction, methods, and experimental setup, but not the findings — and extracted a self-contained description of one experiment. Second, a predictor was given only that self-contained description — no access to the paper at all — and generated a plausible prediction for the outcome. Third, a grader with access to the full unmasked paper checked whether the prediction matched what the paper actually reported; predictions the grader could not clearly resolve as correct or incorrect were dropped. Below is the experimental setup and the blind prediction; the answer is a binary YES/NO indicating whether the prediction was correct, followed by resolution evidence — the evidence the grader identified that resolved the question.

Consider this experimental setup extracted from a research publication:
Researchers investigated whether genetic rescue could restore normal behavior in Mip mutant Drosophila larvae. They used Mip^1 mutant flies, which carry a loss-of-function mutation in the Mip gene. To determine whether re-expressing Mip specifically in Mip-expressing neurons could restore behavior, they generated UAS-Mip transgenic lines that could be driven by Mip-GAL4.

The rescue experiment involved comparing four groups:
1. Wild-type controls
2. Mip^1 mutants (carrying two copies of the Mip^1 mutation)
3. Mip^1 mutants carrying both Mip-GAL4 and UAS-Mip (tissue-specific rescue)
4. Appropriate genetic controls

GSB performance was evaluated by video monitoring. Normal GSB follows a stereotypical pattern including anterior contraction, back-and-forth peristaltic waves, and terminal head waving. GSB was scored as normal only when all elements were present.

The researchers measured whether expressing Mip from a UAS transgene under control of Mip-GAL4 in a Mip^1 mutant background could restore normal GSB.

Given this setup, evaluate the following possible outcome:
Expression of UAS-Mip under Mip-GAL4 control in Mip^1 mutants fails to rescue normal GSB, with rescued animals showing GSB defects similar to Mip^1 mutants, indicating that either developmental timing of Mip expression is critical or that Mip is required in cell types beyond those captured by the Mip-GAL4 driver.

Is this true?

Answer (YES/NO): NO